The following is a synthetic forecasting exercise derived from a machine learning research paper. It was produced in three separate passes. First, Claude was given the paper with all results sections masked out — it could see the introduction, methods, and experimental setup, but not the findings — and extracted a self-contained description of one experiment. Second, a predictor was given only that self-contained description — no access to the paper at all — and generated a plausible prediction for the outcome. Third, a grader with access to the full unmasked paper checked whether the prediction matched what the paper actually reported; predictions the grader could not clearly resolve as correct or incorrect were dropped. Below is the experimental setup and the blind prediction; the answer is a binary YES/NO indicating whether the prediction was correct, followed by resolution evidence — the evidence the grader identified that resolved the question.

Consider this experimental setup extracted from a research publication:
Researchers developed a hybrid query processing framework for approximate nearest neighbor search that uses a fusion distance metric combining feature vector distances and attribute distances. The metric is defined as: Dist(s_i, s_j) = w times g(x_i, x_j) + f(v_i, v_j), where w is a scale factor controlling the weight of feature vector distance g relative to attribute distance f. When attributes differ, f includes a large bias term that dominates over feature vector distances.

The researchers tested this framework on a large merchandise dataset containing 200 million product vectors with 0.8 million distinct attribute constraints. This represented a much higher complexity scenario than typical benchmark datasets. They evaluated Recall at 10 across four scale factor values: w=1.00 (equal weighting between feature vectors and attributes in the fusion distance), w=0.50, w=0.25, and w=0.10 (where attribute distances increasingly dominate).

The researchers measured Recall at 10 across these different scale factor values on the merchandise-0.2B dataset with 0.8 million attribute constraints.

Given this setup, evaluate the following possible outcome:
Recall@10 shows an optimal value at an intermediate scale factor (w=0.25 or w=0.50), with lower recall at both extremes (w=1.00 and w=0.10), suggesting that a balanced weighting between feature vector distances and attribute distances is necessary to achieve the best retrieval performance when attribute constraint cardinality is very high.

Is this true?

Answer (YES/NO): NO